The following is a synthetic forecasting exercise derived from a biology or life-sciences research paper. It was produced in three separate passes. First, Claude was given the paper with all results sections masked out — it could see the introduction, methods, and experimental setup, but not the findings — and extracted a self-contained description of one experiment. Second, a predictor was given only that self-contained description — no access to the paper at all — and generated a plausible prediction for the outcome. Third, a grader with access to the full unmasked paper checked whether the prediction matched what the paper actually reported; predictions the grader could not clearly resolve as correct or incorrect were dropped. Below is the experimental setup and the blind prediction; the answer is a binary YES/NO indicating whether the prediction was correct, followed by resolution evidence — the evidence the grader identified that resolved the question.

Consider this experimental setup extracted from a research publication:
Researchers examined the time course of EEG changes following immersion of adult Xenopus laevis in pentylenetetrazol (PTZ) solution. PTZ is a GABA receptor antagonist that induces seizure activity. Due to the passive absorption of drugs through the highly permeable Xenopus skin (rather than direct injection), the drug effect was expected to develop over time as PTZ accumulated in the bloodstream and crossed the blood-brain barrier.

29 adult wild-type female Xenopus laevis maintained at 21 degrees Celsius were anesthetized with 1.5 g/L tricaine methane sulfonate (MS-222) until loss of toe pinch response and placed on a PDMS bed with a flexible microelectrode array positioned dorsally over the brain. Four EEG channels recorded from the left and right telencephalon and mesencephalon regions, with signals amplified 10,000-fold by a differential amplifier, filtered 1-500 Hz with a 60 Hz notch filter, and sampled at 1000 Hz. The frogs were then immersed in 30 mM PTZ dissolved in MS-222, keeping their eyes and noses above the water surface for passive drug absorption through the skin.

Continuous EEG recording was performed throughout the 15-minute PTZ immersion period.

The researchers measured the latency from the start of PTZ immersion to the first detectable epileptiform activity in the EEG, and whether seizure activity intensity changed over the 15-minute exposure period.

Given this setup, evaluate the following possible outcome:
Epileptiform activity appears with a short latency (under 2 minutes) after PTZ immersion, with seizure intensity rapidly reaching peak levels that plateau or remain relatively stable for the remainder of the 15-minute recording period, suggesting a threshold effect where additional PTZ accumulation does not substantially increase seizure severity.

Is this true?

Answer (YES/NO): NO